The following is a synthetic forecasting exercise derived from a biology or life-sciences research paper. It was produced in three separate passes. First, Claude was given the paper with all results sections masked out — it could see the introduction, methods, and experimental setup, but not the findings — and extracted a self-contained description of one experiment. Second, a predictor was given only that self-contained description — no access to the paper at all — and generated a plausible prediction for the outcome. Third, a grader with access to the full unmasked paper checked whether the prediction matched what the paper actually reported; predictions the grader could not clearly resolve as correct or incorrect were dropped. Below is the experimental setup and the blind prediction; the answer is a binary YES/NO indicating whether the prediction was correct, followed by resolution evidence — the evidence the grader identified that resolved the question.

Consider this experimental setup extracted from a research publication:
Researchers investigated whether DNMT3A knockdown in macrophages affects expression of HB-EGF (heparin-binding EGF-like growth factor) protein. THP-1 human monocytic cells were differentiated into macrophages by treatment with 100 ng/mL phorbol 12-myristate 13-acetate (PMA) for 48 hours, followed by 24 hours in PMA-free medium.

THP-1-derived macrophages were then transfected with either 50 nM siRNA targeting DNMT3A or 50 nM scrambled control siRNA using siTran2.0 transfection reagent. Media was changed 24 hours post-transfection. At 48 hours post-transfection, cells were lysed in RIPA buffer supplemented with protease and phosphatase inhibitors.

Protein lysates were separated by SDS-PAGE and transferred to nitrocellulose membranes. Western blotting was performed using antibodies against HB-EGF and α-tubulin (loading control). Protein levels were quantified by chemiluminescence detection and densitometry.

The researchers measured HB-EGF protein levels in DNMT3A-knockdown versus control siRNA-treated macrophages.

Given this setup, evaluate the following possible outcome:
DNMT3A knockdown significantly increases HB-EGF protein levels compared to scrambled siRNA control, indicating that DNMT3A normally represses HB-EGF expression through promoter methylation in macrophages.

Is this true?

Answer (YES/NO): YES